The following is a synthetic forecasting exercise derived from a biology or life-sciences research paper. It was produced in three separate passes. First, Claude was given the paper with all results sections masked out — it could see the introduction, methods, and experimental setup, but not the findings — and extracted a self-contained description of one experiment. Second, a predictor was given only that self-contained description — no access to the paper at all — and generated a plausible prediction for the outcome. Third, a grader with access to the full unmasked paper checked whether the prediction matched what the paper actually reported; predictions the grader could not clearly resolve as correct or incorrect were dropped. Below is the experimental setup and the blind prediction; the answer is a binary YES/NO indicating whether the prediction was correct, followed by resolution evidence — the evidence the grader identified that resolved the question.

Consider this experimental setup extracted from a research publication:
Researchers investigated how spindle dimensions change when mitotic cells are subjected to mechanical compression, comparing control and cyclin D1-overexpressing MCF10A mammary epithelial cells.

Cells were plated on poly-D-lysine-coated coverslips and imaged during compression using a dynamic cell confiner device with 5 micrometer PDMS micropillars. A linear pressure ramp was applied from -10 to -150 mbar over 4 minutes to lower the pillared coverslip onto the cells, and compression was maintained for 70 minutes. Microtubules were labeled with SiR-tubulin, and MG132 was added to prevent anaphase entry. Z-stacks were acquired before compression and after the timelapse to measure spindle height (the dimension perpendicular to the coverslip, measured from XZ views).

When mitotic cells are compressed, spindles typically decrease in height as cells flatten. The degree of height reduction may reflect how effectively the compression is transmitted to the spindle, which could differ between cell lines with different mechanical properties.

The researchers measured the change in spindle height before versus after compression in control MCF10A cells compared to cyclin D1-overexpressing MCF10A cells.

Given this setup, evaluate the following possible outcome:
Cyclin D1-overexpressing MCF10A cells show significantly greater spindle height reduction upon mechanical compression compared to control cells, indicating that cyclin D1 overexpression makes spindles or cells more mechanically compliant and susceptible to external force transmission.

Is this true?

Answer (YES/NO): NO